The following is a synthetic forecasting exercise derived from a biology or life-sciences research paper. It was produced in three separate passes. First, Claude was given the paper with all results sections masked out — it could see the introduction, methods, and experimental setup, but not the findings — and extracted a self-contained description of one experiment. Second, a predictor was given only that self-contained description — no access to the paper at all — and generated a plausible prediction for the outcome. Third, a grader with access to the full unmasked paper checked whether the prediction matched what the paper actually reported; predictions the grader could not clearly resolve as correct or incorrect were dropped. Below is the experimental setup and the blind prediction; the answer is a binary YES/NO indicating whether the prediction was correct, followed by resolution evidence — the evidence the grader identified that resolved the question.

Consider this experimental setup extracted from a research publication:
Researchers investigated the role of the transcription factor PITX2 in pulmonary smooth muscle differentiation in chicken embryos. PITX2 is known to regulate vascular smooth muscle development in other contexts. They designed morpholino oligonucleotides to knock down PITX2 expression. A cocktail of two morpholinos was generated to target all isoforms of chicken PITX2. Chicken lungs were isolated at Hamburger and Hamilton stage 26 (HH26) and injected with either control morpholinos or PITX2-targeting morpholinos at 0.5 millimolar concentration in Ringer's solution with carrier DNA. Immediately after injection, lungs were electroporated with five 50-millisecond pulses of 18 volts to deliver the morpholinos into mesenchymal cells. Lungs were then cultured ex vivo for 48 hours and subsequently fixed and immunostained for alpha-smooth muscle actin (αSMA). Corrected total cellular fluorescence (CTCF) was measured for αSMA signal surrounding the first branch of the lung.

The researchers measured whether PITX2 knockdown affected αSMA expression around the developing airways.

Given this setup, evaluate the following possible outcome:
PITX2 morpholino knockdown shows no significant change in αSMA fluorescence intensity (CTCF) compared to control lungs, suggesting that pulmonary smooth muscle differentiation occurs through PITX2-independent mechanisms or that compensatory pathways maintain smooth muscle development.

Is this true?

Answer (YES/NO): NO